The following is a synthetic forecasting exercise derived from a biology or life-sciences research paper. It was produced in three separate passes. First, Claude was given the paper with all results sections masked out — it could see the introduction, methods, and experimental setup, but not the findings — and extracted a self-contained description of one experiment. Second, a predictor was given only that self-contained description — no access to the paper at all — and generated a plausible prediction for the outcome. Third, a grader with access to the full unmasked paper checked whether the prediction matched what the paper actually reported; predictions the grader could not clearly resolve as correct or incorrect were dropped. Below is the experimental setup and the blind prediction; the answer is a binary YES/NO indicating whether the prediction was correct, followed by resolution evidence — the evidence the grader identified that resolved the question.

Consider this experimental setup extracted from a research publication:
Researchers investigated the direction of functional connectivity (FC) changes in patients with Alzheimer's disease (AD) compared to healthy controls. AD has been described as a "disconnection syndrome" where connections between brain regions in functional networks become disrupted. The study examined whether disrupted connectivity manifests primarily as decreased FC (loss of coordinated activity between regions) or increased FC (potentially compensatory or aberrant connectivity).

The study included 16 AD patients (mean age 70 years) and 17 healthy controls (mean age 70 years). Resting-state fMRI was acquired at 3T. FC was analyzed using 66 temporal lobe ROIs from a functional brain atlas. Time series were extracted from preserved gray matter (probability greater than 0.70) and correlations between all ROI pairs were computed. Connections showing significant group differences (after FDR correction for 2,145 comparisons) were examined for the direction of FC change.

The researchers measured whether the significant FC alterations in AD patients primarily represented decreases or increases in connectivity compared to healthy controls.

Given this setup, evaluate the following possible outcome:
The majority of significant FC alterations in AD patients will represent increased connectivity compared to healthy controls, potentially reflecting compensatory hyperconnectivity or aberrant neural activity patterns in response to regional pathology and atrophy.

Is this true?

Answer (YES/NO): NO